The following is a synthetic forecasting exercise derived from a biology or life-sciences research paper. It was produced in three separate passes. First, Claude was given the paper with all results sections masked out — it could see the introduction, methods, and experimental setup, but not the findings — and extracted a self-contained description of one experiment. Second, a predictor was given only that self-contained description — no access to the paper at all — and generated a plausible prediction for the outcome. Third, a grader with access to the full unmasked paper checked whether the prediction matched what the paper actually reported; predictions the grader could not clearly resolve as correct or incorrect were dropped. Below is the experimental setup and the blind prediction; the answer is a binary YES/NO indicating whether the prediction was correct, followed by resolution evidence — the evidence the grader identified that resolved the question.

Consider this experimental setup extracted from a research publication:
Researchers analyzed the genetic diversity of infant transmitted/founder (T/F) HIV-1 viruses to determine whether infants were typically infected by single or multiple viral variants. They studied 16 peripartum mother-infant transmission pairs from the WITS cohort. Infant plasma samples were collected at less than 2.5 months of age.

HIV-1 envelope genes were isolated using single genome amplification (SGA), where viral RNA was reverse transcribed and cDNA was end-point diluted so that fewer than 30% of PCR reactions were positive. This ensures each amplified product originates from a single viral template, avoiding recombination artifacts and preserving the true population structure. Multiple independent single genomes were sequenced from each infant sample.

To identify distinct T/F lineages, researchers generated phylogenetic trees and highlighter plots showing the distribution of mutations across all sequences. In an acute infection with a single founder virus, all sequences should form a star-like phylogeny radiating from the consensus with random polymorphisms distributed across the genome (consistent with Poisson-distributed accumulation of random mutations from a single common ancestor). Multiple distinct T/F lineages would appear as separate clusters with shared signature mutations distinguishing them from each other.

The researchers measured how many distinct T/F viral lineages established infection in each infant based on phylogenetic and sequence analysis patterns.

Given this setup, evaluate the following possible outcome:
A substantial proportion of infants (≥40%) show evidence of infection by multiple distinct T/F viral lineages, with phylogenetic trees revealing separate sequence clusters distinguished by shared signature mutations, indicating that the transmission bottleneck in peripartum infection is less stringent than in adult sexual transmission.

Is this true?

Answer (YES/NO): NO